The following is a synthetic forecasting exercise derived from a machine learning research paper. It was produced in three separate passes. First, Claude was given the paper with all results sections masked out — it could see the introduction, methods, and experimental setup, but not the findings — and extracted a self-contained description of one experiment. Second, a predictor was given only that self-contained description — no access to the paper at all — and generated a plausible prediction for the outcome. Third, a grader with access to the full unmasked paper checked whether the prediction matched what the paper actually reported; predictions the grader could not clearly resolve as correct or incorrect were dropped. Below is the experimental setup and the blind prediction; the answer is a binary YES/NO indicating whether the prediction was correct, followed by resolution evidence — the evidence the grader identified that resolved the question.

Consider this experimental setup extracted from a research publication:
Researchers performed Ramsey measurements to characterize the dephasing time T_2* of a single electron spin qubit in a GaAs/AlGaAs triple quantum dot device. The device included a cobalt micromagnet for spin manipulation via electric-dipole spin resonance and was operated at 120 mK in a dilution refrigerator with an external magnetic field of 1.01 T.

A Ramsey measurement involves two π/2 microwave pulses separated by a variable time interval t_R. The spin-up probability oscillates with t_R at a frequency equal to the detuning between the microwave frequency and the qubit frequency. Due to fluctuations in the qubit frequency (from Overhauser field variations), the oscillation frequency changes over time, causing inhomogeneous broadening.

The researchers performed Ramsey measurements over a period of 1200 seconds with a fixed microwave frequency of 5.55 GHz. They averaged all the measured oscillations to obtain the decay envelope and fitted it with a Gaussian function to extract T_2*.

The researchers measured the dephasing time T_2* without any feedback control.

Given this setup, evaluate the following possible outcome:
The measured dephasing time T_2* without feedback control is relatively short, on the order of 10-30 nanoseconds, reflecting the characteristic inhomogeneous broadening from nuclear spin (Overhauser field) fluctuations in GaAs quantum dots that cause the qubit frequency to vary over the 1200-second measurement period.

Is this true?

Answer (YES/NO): YES